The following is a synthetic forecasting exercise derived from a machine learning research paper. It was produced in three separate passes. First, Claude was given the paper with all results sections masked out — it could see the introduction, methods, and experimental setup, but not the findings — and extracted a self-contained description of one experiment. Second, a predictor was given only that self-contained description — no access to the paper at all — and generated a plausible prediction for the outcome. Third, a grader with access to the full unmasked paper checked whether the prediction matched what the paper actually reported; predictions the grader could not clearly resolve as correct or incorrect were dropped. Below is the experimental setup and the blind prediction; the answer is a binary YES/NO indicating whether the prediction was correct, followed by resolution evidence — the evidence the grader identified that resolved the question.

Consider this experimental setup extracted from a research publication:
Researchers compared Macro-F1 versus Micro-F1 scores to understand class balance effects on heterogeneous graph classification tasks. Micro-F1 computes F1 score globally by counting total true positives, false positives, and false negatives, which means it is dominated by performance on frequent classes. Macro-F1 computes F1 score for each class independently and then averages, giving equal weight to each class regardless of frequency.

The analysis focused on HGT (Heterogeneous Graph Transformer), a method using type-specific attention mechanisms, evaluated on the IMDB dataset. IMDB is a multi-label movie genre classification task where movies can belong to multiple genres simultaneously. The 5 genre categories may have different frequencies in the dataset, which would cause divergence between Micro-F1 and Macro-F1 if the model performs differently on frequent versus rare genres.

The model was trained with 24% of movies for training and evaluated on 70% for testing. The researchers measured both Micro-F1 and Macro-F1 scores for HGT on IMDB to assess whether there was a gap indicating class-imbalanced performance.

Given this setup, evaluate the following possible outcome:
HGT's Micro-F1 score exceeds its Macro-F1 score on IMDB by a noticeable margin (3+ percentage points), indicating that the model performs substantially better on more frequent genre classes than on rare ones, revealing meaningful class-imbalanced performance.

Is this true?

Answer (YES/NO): YES